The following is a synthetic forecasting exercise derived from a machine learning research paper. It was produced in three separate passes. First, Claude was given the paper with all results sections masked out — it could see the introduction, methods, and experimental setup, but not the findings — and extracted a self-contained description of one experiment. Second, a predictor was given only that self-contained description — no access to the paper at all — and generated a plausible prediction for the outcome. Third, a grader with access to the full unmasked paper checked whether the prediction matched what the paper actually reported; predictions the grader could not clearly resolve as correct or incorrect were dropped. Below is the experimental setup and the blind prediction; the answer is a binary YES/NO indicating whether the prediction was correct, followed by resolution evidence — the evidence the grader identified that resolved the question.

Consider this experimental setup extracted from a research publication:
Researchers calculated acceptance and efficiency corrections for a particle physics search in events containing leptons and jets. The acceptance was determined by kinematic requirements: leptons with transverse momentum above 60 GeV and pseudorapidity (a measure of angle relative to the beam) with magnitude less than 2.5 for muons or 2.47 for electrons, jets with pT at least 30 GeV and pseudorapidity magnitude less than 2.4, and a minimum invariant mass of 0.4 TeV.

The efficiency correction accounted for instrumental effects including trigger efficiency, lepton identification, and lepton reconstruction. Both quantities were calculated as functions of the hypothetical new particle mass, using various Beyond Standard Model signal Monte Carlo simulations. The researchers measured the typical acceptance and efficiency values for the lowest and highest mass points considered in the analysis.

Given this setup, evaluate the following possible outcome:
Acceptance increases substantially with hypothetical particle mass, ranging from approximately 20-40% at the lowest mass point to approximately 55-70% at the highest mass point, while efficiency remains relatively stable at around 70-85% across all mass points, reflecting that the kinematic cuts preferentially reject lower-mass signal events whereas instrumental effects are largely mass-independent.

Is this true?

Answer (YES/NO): NO